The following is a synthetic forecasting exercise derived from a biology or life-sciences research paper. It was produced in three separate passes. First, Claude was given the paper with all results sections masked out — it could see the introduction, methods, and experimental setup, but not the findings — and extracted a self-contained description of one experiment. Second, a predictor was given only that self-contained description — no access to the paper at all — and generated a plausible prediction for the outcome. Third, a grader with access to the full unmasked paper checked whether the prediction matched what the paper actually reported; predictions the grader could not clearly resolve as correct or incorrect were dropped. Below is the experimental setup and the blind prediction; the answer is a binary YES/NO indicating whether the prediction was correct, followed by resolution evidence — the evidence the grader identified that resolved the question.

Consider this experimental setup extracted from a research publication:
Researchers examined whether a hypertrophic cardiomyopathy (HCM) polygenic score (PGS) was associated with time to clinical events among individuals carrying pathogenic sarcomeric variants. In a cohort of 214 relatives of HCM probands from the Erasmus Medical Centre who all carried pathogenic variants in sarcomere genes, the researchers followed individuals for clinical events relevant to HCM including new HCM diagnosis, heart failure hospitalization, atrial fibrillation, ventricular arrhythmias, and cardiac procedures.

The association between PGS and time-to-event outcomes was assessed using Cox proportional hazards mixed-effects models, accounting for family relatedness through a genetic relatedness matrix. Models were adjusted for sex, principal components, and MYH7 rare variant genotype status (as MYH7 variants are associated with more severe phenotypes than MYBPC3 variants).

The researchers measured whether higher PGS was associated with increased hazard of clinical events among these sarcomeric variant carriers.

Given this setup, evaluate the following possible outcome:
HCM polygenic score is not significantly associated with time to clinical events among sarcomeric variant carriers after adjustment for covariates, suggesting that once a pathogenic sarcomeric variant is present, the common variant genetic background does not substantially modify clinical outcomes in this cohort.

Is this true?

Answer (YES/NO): NO